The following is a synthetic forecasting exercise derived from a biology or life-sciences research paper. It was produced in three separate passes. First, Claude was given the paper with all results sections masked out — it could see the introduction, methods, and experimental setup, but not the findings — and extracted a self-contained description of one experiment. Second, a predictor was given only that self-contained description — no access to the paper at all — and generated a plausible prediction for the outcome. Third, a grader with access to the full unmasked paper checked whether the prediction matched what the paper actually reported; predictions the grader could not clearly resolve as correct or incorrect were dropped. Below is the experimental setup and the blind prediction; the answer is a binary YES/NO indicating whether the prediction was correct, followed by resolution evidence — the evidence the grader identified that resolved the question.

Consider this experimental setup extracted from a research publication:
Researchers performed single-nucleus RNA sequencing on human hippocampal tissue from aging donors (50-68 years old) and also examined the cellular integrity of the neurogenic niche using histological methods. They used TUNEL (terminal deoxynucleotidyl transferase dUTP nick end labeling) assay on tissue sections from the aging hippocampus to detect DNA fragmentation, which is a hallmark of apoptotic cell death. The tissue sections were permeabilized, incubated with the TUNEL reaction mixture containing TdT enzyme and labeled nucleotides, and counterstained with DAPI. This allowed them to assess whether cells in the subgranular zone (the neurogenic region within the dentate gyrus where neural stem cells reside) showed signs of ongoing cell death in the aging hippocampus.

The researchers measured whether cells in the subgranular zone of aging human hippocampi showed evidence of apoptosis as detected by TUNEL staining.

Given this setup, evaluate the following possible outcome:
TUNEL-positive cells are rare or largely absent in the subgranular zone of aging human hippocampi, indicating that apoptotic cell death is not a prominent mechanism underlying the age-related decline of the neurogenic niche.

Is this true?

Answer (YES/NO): YES